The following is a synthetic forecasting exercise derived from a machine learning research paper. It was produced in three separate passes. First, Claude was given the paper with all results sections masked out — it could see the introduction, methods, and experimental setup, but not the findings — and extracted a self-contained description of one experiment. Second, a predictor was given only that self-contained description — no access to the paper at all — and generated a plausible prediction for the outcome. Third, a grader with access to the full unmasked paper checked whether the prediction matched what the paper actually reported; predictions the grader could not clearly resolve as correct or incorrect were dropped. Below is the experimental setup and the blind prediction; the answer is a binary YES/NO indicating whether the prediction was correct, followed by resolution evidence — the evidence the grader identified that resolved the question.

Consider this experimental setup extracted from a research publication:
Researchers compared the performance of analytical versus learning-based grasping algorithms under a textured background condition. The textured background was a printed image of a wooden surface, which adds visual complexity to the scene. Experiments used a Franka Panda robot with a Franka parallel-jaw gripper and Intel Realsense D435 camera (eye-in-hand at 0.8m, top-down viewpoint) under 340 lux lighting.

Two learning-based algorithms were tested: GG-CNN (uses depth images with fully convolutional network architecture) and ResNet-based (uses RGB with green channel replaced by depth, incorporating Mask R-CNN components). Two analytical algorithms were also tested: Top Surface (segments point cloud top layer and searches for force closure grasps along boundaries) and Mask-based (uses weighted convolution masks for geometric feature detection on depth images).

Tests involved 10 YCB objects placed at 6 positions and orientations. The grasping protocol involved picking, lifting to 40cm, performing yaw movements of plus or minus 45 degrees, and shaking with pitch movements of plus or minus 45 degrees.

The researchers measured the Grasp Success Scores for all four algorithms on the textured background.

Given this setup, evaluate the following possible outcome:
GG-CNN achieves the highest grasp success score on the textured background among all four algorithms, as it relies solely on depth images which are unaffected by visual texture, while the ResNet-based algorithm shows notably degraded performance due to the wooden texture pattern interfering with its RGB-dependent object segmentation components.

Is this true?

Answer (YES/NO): NO